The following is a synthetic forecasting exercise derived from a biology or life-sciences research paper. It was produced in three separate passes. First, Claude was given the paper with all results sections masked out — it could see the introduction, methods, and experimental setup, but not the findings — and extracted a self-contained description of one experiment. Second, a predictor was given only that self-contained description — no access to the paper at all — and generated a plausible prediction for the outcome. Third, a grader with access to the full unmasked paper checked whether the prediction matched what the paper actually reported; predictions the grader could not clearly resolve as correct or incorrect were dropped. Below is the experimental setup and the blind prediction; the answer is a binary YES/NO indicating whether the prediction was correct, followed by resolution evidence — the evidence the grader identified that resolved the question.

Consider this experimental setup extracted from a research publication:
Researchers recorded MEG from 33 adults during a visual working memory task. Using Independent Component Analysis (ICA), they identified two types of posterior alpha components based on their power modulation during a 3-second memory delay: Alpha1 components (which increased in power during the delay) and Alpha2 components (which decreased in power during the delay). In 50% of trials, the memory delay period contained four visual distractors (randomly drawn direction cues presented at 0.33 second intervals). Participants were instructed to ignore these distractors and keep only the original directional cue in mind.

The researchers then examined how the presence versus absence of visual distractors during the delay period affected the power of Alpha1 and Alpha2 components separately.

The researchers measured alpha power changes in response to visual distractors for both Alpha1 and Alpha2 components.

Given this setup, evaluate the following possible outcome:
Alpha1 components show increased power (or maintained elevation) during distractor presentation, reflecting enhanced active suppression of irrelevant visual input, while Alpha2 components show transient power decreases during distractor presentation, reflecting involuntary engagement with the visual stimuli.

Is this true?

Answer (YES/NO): YES